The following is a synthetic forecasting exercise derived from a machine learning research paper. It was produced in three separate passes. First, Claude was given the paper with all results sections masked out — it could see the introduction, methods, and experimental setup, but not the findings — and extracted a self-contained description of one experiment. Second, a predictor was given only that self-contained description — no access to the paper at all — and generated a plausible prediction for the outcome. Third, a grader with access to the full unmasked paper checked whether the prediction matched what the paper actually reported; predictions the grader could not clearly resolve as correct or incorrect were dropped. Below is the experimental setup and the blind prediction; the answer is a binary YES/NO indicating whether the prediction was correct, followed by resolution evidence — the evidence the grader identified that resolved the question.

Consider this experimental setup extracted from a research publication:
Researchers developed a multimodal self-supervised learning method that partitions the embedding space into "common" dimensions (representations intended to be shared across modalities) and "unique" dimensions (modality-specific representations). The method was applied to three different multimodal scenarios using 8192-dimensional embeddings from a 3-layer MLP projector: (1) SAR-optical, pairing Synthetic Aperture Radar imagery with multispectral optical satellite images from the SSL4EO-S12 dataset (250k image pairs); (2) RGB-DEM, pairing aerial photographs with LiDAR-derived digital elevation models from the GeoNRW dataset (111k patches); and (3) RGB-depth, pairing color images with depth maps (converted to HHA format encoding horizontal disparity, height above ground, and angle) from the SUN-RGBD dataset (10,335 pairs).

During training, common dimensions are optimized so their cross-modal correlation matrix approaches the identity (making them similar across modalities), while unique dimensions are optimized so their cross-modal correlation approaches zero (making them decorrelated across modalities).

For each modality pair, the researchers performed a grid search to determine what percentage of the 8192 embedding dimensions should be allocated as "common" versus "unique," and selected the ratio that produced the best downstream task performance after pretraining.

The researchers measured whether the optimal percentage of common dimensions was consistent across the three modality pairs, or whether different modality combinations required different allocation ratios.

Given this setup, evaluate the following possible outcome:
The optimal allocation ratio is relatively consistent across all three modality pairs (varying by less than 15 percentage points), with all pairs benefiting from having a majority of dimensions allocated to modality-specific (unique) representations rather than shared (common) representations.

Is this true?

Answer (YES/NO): NO